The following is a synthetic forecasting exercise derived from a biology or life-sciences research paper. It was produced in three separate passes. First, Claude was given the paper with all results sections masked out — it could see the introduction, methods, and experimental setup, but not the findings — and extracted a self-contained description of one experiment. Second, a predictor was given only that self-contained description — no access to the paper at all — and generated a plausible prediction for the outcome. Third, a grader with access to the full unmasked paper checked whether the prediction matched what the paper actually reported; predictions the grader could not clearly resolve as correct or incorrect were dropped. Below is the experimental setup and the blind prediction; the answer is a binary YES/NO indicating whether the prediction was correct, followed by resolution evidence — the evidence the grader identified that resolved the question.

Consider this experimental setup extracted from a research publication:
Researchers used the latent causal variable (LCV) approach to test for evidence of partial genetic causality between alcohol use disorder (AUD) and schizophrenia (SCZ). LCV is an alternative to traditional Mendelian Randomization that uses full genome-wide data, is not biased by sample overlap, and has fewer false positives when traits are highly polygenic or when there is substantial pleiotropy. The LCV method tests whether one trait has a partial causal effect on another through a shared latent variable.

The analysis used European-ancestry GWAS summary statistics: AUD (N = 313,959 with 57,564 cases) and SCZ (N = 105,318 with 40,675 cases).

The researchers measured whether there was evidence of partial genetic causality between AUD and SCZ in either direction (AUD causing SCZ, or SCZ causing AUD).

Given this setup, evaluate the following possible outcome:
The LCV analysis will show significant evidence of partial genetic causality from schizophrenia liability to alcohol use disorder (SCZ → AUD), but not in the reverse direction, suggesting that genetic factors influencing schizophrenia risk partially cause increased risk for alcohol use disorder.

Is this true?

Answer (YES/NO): NO